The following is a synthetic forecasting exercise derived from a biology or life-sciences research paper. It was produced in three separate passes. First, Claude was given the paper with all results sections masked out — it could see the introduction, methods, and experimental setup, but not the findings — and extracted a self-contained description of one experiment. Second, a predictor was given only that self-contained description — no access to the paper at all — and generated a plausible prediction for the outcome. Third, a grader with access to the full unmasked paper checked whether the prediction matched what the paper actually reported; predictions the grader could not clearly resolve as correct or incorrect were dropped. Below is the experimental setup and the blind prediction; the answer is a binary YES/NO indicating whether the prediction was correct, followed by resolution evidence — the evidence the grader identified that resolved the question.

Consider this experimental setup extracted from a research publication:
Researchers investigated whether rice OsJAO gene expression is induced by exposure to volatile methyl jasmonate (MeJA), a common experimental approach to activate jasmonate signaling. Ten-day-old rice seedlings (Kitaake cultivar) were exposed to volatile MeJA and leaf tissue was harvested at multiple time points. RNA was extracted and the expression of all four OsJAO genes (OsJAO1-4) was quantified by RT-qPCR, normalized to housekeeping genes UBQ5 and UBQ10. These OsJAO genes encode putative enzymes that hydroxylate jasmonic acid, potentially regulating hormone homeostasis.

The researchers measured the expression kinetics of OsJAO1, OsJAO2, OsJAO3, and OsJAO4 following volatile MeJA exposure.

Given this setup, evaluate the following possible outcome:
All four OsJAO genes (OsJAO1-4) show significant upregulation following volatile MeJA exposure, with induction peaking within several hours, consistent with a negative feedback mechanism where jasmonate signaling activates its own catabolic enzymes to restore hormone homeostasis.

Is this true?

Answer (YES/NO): NO